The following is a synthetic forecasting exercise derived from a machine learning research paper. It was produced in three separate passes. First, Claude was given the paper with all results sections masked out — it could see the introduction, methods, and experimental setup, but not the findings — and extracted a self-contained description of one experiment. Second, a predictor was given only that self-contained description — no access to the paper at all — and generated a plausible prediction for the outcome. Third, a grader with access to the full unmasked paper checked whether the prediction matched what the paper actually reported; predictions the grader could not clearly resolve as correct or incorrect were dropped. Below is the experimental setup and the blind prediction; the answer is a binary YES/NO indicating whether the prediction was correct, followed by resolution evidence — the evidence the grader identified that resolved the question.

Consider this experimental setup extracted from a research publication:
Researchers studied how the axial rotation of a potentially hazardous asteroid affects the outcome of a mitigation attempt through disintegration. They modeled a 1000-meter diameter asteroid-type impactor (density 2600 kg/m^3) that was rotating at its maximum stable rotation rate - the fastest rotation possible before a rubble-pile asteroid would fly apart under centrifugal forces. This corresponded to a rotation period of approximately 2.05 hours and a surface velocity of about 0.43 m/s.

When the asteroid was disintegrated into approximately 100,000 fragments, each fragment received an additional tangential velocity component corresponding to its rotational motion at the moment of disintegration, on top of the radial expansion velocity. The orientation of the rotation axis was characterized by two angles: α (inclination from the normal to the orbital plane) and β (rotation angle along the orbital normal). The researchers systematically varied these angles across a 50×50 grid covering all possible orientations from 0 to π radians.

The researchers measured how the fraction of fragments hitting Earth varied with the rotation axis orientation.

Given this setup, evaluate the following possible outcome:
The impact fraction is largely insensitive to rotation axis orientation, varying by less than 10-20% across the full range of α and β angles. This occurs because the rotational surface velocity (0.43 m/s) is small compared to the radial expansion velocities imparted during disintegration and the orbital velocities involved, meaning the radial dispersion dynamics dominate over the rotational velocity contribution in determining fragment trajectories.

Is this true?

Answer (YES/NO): YES